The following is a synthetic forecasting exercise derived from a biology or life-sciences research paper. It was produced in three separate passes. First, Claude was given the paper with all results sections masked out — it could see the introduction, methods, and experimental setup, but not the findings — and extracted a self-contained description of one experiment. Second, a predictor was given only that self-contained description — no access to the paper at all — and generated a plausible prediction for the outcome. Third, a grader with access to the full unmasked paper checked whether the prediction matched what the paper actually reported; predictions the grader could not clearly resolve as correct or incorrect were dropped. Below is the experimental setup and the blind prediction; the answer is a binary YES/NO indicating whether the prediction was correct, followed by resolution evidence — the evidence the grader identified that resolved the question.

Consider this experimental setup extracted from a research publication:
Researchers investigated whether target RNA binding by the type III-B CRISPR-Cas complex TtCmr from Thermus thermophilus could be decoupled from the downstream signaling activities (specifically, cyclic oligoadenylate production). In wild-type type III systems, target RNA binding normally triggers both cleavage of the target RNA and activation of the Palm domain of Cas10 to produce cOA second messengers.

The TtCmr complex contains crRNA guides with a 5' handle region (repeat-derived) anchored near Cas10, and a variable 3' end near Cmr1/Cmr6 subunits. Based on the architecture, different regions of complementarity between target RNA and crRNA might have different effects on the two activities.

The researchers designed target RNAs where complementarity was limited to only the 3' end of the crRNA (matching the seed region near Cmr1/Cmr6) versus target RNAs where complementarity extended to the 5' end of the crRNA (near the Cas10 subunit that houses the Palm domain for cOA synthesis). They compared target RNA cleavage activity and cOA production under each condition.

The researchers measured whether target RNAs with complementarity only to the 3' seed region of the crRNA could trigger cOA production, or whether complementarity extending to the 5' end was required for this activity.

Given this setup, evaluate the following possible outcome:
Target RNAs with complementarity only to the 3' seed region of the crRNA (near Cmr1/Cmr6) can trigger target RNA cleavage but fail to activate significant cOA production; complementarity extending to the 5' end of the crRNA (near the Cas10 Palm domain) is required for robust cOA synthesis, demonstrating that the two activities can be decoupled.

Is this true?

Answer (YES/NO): YES